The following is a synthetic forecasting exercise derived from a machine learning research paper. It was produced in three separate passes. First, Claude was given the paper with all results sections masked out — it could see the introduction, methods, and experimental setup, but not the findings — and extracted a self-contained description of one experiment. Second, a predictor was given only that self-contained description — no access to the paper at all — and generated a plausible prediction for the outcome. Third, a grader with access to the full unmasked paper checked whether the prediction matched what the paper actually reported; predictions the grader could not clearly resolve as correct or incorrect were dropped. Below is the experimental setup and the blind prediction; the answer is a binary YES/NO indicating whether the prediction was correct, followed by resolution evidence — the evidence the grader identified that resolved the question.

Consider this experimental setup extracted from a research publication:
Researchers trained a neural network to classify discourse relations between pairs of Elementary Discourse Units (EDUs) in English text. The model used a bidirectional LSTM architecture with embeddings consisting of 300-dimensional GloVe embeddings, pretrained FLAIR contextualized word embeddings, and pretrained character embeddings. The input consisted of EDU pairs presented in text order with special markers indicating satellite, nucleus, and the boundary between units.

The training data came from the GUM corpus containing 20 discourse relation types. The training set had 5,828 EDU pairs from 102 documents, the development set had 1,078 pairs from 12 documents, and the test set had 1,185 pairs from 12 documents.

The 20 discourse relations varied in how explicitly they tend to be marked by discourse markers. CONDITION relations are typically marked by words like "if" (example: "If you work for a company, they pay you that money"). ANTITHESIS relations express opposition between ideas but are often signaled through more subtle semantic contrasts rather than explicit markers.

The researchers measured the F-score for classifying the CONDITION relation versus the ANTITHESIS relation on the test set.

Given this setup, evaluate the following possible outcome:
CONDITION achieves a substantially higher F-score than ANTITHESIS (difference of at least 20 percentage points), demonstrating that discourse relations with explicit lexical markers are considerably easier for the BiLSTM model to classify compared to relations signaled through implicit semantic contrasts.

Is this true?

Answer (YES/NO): YES